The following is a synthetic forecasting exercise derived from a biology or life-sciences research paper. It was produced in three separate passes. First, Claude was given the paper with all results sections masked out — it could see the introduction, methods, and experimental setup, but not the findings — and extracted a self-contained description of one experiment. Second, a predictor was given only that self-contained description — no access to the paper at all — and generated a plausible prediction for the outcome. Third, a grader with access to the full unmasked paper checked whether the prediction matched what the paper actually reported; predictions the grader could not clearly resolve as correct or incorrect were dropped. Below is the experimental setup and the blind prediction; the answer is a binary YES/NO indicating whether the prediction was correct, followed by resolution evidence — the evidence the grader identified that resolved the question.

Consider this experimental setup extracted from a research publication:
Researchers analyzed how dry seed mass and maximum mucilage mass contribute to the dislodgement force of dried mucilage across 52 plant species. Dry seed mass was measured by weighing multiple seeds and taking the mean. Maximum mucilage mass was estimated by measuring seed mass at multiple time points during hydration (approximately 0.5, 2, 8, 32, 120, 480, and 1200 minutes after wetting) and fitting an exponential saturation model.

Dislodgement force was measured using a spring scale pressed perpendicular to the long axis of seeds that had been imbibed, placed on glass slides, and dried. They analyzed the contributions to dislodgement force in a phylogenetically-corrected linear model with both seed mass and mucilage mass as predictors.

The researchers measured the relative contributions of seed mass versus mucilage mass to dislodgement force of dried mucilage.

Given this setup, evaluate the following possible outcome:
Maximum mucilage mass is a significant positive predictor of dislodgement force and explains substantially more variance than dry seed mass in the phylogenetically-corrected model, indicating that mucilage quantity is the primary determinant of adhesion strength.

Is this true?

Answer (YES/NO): YES